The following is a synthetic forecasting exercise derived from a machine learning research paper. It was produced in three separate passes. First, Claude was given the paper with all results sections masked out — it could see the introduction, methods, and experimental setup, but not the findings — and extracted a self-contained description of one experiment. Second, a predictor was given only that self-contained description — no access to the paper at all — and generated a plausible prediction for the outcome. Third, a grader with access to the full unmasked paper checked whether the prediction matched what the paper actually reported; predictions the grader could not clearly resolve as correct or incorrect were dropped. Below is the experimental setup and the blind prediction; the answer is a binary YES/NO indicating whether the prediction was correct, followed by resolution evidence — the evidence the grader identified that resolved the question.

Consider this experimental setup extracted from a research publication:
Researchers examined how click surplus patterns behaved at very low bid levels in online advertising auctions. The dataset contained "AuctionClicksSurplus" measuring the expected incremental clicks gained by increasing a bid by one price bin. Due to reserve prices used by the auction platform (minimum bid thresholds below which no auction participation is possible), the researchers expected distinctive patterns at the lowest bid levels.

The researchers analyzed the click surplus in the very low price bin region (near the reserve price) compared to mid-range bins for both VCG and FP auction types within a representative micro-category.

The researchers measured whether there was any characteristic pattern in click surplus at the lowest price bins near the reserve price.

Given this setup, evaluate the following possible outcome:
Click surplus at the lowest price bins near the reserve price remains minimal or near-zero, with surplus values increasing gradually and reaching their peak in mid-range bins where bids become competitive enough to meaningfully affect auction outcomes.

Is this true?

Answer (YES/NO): NO